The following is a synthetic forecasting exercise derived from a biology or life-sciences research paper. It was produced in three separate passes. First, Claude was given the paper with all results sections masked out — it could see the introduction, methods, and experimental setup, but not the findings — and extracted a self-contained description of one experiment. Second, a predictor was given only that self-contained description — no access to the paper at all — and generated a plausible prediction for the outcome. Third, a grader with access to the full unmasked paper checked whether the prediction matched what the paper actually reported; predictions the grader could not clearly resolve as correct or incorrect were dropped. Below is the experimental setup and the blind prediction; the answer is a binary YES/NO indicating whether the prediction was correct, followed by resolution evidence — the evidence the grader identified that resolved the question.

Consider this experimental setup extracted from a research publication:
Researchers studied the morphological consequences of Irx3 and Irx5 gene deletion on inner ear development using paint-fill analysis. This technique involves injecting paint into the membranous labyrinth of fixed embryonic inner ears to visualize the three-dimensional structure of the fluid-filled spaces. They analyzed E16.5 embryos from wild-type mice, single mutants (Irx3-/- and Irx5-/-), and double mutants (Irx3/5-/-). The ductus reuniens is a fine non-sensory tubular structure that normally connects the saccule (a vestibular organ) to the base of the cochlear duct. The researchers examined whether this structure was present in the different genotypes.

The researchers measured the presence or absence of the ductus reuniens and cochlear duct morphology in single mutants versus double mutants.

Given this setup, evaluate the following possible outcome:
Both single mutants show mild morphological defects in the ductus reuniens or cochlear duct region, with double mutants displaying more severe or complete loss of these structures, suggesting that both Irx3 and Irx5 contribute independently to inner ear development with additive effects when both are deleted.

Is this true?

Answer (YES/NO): NO